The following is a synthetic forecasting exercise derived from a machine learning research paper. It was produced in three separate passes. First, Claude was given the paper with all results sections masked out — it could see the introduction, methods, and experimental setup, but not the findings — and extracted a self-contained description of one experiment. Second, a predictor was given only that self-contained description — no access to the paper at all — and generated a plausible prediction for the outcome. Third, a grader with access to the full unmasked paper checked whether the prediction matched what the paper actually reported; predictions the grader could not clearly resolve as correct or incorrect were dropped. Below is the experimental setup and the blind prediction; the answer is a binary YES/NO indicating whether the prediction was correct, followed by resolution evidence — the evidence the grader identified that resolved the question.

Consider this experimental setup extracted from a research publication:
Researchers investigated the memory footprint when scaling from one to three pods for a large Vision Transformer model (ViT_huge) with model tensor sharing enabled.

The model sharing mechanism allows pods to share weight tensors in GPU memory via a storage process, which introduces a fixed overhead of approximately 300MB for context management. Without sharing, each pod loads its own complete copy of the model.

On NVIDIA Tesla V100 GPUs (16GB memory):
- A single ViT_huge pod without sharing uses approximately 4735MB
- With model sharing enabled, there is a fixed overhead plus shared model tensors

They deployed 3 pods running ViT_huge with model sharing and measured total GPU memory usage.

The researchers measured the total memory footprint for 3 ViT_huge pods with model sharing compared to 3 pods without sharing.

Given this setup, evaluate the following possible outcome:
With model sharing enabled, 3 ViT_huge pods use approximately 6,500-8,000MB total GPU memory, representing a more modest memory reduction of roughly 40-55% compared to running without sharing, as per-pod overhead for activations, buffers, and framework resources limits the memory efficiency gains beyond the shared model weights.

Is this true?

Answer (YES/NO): NO